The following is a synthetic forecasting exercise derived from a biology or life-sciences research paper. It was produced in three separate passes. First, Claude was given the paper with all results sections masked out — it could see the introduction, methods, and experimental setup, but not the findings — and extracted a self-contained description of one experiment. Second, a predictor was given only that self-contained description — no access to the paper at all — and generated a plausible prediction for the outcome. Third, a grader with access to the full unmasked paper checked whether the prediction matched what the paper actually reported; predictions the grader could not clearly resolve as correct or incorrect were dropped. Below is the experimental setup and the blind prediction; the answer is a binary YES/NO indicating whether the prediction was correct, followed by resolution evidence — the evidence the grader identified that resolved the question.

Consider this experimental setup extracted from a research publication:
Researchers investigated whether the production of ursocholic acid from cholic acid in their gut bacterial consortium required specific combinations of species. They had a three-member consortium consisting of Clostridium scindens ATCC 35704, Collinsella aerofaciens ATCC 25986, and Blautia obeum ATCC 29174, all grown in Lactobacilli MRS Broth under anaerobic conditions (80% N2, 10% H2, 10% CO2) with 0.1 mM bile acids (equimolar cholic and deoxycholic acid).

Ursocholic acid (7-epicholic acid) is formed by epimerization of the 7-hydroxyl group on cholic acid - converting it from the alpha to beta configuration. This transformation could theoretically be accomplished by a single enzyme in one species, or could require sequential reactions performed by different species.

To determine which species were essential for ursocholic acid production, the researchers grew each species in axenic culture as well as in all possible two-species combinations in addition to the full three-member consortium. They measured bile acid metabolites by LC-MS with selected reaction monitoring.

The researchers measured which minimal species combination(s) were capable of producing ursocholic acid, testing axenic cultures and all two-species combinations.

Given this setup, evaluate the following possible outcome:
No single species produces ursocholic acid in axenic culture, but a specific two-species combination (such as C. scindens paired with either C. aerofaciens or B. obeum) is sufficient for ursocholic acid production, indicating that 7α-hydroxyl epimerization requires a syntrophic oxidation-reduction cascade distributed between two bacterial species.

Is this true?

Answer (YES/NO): NO